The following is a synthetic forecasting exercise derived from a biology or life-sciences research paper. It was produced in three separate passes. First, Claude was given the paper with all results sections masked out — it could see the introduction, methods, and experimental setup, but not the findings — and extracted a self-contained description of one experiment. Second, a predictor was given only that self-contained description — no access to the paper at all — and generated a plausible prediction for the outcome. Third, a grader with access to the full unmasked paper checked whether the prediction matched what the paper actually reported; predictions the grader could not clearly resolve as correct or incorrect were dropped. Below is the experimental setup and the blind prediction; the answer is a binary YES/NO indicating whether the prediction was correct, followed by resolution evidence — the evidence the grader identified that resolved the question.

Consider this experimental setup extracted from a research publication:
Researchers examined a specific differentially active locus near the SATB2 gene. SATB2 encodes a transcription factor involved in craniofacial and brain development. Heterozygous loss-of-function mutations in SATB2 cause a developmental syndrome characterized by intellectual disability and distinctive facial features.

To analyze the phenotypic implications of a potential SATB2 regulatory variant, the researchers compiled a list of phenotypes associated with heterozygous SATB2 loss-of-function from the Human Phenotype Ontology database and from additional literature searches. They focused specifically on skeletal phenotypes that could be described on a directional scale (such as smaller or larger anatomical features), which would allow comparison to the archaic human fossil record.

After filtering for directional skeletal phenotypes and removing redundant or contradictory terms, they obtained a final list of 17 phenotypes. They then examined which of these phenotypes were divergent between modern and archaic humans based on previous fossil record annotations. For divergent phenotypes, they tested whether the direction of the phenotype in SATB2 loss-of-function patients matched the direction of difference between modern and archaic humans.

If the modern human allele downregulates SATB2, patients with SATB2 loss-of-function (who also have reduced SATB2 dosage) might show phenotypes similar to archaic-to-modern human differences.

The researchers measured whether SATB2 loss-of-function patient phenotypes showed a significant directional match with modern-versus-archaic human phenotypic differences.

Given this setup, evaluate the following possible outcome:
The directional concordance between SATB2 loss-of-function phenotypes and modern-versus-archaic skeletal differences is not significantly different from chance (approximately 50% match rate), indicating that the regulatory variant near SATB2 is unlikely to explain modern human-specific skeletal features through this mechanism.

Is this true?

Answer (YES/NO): NO